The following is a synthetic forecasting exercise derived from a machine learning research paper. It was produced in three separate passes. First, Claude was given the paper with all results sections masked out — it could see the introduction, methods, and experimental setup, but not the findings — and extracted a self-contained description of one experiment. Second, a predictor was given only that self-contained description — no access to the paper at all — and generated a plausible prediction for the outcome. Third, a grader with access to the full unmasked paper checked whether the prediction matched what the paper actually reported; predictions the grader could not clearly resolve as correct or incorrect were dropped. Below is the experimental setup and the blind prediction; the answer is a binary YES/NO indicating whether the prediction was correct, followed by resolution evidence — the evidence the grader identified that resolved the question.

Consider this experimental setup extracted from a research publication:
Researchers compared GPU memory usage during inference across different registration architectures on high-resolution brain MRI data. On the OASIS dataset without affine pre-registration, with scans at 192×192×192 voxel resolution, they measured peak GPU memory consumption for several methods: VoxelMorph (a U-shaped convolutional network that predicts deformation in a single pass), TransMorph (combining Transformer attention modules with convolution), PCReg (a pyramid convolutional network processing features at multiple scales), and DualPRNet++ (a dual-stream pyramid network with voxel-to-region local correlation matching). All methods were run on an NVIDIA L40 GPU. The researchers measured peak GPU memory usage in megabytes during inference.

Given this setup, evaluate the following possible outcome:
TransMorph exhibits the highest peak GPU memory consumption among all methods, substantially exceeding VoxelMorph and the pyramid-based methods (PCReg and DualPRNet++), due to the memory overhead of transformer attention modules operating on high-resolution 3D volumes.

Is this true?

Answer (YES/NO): NO